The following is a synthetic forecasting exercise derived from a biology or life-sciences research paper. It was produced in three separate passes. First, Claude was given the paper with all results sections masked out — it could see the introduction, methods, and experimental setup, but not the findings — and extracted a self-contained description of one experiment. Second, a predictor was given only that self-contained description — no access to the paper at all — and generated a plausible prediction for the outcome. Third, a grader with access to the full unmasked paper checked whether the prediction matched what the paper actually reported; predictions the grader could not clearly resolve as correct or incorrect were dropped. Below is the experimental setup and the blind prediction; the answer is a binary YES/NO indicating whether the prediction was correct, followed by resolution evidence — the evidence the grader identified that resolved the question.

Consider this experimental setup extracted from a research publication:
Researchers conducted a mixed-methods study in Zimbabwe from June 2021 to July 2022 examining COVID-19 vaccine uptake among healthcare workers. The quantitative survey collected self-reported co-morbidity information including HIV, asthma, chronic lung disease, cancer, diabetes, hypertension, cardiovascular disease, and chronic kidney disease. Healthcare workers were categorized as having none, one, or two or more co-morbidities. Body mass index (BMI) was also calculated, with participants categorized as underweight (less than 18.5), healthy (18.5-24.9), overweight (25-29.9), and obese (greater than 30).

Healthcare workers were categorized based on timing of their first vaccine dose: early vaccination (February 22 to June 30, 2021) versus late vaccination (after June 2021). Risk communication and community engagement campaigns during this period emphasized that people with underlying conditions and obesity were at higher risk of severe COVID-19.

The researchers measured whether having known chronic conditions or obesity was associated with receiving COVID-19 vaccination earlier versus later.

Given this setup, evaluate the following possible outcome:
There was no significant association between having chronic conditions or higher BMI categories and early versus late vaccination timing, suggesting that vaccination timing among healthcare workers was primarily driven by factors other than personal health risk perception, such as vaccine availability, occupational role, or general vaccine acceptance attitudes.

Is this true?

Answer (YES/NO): NO